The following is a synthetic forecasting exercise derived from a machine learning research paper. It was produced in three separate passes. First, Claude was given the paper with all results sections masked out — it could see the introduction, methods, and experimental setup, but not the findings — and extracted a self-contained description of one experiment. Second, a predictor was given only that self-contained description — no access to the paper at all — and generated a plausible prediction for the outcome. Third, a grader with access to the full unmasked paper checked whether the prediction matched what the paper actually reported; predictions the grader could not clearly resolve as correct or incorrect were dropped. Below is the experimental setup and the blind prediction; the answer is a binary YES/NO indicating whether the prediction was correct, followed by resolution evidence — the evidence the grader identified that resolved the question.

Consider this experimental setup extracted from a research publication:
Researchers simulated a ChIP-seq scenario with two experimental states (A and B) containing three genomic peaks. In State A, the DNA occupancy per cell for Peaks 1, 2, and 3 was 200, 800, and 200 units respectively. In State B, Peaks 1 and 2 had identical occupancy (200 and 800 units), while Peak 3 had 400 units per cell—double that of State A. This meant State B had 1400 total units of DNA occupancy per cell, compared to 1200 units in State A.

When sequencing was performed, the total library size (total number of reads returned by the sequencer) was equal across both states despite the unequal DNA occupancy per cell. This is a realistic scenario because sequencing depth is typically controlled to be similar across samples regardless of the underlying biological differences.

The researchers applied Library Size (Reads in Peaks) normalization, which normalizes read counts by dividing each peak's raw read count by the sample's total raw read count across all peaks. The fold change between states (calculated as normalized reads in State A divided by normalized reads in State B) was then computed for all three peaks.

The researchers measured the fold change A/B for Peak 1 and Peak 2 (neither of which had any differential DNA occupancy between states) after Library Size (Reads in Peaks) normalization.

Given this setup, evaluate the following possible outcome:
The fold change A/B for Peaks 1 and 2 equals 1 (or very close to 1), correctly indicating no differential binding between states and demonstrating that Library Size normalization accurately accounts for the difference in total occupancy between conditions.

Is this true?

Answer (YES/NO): NO